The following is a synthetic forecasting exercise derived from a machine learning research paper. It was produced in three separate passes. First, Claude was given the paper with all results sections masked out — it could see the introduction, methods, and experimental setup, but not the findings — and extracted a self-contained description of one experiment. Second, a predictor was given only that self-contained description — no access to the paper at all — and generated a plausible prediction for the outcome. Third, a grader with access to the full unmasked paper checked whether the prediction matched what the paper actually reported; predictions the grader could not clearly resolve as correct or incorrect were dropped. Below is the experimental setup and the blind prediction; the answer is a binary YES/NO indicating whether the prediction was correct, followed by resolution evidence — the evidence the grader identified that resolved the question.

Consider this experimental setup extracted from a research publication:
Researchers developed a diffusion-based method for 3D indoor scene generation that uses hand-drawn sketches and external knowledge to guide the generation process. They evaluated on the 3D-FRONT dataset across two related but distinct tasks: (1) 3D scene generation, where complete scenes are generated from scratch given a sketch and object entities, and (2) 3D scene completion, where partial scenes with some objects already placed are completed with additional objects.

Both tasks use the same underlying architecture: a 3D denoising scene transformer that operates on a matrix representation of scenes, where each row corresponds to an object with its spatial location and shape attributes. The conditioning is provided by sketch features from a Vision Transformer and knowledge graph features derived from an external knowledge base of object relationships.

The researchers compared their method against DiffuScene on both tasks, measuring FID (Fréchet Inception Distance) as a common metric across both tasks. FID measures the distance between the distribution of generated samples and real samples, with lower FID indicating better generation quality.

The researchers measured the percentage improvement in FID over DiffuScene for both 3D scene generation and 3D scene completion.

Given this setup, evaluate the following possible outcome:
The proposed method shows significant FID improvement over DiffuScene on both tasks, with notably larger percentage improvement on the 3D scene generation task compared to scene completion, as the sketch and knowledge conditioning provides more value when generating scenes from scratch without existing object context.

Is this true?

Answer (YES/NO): NO